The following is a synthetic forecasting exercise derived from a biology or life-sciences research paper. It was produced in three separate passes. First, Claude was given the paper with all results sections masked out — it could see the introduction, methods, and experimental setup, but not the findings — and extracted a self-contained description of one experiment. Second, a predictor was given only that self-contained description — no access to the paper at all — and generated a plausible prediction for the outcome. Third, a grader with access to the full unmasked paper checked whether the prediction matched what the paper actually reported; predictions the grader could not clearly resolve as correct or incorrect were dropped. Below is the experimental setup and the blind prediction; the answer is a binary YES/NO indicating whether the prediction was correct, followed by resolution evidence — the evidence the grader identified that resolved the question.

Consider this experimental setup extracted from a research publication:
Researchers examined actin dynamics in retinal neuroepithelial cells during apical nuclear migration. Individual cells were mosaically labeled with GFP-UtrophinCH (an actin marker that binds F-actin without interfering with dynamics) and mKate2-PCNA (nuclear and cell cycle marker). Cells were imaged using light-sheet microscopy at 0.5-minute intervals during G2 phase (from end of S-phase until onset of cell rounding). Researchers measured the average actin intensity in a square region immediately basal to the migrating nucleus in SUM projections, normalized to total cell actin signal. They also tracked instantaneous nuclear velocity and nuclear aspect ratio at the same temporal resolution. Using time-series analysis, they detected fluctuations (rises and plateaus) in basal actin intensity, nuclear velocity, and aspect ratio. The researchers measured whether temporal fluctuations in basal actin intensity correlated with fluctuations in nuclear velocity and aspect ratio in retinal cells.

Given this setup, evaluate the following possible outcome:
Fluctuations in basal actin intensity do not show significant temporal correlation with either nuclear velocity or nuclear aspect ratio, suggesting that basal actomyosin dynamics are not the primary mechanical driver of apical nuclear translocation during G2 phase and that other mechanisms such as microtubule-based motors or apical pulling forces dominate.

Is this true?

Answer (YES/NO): NO